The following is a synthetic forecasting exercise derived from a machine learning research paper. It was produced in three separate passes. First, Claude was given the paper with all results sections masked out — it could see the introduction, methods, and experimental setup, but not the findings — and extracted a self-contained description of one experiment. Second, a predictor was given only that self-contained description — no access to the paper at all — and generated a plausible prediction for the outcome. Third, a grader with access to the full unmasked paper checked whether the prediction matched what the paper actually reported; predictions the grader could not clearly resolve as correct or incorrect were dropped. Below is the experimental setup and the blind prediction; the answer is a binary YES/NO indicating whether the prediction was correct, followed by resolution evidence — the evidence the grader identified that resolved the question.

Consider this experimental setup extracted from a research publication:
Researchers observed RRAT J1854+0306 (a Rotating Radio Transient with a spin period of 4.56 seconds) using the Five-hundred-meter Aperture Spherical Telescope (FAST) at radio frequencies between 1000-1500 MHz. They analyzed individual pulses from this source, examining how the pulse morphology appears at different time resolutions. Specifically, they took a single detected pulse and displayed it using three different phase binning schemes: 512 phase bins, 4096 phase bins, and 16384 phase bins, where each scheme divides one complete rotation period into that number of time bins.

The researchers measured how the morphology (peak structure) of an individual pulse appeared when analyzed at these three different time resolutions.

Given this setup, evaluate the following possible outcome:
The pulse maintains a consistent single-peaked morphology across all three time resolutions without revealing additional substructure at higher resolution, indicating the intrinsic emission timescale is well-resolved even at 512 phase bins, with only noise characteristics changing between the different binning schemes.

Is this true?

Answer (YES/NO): NO